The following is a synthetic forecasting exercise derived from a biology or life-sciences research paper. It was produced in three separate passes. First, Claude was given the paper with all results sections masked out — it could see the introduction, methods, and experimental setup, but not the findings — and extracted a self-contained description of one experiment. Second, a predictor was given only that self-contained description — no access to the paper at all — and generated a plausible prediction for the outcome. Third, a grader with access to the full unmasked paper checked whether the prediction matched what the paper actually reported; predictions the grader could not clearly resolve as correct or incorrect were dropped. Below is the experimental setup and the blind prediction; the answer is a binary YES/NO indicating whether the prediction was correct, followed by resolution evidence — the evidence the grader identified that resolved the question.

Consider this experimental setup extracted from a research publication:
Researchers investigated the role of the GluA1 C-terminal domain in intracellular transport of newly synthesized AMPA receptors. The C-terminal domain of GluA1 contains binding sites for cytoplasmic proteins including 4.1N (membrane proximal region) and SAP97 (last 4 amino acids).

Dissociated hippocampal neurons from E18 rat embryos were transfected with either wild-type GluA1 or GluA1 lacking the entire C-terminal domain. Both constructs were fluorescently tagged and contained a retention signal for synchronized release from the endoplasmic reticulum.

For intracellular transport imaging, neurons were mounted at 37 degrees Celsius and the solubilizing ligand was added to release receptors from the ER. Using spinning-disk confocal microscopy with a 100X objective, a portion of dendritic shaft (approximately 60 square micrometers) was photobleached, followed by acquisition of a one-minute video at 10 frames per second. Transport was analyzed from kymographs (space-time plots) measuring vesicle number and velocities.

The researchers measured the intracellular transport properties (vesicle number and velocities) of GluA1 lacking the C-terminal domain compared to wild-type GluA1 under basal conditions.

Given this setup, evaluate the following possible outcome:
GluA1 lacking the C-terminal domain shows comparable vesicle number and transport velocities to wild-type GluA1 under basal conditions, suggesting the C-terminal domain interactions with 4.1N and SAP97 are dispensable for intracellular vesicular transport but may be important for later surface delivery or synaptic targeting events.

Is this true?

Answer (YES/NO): NO